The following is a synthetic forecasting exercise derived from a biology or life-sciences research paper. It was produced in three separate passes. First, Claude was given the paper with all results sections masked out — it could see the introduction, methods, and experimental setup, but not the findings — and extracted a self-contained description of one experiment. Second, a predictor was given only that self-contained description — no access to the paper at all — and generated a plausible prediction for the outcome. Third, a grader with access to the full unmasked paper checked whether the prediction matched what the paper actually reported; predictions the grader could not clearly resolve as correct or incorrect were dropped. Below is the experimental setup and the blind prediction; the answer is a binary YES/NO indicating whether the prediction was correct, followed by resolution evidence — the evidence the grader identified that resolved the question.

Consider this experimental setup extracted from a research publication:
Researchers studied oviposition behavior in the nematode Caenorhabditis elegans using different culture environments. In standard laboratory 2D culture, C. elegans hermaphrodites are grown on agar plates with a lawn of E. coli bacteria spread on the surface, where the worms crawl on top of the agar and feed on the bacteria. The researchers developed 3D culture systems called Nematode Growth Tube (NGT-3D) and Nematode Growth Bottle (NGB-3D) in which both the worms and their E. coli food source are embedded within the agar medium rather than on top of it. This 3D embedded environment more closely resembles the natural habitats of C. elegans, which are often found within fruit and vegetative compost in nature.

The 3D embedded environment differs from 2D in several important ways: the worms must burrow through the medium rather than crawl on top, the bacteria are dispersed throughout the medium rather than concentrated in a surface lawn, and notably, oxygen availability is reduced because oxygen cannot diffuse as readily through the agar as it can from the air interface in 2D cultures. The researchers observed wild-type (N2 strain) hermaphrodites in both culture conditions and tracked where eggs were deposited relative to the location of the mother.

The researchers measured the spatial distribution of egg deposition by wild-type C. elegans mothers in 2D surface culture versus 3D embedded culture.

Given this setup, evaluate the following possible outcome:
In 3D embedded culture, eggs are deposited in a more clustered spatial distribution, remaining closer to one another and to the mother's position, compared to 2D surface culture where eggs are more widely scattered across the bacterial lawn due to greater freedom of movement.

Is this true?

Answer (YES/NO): NO